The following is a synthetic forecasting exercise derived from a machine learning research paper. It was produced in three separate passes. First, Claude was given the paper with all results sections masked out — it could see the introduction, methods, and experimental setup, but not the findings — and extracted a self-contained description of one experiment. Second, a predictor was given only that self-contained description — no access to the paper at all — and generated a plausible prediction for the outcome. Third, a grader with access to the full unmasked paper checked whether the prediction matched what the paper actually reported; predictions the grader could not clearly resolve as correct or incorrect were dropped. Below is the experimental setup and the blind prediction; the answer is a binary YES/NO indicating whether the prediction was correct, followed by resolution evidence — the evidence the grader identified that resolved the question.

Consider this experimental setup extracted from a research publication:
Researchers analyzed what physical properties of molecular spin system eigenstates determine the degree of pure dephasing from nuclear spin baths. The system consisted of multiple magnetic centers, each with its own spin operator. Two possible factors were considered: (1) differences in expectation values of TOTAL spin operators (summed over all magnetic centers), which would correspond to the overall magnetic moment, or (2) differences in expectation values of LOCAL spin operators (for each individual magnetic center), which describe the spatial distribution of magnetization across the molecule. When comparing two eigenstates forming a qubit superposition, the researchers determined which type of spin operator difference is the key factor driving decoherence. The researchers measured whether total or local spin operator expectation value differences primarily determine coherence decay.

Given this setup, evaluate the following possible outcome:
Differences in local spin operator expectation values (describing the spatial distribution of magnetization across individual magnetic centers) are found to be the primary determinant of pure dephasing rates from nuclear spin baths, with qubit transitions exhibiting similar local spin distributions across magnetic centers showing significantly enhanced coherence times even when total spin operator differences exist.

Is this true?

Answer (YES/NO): YES